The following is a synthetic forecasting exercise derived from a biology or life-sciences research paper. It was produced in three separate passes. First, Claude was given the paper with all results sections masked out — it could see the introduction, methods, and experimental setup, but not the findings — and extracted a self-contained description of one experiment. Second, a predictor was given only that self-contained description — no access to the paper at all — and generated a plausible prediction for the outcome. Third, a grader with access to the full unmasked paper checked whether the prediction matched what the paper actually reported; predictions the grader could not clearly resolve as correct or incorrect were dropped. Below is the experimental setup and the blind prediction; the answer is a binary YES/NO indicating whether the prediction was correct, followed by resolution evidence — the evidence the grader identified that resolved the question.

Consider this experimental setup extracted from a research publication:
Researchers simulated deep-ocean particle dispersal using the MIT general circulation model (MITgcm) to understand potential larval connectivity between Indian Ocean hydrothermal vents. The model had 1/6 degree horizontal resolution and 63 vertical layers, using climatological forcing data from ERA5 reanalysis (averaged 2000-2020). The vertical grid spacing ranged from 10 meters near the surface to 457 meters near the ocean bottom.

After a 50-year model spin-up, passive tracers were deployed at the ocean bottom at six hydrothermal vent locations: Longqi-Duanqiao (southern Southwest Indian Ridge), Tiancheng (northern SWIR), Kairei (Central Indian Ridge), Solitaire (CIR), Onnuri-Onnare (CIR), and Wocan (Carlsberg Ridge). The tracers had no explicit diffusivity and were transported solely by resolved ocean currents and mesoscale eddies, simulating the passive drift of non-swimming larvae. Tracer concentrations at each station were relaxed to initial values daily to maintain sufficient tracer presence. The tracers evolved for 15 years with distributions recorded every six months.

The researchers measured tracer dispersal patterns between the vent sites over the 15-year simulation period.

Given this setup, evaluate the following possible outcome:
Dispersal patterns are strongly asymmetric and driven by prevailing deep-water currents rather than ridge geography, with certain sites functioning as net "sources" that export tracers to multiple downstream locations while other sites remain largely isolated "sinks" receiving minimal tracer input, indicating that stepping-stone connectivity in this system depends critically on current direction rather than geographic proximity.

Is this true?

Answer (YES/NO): NO